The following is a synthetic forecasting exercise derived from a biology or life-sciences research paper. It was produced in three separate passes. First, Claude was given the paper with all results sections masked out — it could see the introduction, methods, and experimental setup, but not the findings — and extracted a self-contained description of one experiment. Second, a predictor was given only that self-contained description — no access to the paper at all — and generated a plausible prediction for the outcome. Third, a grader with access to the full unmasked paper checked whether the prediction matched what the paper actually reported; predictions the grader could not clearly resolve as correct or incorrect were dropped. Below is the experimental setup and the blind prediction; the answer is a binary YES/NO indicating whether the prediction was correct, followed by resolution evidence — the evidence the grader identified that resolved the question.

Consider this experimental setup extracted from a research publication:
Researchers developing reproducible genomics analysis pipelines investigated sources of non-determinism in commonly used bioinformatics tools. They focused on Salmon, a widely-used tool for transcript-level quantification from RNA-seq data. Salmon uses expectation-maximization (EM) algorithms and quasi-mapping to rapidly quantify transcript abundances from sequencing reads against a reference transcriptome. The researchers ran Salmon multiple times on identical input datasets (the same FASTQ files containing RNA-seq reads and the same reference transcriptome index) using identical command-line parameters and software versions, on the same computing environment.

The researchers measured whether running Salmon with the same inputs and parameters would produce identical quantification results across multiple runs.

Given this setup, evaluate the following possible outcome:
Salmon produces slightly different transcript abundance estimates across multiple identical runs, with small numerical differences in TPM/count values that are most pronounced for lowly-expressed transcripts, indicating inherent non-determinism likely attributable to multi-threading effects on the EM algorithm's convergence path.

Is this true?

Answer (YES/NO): NO